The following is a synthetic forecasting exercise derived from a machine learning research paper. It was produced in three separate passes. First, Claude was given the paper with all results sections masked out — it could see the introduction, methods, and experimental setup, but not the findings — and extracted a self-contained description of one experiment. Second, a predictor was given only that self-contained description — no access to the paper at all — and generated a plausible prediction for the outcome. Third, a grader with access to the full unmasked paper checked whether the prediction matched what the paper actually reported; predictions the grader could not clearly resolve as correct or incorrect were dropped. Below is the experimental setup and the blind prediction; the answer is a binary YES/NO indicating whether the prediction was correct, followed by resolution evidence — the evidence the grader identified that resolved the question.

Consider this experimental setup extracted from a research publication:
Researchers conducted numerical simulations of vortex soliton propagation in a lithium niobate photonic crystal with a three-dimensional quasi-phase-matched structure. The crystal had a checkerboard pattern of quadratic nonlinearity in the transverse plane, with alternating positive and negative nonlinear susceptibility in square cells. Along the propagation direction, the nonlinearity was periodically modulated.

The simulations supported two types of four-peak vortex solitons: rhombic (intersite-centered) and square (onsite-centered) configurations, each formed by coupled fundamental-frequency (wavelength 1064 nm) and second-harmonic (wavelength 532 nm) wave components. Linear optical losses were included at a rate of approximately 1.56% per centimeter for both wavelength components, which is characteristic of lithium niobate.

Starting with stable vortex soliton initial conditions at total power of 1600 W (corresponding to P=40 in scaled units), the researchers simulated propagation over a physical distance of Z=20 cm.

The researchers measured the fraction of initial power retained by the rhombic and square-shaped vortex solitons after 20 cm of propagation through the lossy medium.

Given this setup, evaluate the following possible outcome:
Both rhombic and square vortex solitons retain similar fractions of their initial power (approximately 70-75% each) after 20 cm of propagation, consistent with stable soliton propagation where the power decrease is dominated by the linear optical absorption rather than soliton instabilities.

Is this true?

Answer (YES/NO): YES